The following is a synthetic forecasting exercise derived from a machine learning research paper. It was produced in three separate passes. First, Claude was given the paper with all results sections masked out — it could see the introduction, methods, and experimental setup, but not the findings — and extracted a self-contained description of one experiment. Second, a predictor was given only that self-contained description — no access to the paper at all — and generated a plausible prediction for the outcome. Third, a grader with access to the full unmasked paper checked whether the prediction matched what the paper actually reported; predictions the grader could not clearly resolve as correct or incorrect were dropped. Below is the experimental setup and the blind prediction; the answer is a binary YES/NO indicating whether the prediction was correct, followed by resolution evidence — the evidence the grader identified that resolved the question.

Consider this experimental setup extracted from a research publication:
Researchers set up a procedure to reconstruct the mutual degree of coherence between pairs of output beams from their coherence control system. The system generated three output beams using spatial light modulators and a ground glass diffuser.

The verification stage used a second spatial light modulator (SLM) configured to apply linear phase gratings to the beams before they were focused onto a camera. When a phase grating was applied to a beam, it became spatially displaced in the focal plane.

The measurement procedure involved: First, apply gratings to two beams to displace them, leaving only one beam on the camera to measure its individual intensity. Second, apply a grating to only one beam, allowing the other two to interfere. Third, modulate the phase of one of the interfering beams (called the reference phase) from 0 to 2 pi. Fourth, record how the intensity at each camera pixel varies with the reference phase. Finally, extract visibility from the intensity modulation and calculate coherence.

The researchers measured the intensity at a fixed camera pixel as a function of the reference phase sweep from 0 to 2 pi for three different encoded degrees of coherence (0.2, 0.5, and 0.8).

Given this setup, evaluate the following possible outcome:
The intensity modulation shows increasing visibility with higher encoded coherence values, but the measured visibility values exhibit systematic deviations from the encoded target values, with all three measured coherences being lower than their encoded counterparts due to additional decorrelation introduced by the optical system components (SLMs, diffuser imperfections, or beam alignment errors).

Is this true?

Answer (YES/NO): NO